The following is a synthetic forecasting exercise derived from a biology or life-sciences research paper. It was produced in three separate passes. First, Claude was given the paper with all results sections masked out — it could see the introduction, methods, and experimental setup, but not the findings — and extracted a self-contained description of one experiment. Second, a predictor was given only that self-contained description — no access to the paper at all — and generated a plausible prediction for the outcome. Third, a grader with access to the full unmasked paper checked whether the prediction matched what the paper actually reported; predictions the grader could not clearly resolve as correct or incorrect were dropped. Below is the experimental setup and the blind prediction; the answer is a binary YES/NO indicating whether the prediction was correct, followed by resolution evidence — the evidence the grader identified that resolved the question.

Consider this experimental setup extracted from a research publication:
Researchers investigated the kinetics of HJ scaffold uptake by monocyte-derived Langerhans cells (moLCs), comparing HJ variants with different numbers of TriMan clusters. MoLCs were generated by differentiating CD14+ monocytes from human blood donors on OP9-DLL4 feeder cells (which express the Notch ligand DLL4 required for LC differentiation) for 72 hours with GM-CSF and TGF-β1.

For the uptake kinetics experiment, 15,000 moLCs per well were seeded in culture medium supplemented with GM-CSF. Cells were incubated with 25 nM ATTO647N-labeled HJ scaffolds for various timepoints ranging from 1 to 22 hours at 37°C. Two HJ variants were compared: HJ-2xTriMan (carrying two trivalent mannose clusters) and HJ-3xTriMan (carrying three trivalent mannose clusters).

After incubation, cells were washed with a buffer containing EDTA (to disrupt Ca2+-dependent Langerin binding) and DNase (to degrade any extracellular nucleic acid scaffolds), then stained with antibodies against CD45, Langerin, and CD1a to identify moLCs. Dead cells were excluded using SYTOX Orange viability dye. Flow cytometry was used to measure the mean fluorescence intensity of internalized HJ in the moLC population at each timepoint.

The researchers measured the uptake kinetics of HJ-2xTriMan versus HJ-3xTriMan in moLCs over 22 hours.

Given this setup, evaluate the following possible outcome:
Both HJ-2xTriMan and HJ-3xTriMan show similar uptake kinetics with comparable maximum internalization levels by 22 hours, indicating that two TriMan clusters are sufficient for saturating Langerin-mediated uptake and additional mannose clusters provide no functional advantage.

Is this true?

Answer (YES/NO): YES